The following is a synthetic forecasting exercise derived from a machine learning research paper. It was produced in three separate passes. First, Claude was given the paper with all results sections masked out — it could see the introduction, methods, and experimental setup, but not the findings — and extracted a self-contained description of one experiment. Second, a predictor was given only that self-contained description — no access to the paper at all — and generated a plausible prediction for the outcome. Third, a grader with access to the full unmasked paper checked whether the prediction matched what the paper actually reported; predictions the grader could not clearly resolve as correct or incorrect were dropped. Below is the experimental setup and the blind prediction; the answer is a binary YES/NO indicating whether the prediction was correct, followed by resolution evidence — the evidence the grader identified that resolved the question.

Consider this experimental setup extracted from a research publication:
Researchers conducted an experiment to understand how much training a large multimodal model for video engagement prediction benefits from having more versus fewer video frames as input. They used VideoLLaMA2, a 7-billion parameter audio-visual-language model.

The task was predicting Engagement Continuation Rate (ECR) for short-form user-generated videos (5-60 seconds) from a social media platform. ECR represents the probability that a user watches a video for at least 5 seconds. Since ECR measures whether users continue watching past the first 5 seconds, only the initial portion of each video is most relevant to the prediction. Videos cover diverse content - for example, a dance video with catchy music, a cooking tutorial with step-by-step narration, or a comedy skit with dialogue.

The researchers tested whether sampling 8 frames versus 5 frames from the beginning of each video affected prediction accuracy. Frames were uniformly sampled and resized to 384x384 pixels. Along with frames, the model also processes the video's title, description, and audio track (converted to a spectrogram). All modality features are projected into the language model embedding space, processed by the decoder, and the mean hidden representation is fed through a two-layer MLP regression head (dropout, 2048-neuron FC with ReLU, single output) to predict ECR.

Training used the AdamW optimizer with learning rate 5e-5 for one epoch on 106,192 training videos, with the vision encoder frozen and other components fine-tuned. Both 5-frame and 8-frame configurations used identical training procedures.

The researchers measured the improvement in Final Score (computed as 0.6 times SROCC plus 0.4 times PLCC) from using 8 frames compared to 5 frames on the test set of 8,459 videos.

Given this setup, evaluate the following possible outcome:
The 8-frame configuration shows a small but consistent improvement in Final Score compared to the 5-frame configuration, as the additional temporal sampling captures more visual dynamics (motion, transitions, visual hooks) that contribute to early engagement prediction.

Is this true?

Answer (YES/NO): YES